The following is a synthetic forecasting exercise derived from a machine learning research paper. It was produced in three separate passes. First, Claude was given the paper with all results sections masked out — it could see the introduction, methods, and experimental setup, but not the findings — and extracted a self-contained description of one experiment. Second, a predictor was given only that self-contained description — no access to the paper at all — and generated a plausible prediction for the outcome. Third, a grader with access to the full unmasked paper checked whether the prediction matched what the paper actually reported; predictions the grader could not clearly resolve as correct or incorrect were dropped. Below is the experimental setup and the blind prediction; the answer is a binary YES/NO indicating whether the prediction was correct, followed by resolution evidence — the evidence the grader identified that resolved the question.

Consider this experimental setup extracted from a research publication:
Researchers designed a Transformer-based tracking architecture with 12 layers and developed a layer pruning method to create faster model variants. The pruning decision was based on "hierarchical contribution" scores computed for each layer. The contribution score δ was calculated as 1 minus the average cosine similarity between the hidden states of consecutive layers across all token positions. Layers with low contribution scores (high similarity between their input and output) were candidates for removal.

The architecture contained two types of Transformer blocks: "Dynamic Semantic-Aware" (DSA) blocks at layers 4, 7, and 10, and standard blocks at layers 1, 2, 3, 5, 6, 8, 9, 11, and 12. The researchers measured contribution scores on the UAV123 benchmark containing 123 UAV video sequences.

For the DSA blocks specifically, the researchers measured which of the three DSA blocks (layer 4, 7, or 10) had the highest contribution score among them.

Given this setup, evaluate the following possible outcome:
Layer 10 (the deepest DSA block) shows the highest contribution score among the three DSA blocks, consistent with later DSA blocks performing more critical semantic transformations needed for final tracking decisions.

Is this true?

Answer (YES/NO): NO